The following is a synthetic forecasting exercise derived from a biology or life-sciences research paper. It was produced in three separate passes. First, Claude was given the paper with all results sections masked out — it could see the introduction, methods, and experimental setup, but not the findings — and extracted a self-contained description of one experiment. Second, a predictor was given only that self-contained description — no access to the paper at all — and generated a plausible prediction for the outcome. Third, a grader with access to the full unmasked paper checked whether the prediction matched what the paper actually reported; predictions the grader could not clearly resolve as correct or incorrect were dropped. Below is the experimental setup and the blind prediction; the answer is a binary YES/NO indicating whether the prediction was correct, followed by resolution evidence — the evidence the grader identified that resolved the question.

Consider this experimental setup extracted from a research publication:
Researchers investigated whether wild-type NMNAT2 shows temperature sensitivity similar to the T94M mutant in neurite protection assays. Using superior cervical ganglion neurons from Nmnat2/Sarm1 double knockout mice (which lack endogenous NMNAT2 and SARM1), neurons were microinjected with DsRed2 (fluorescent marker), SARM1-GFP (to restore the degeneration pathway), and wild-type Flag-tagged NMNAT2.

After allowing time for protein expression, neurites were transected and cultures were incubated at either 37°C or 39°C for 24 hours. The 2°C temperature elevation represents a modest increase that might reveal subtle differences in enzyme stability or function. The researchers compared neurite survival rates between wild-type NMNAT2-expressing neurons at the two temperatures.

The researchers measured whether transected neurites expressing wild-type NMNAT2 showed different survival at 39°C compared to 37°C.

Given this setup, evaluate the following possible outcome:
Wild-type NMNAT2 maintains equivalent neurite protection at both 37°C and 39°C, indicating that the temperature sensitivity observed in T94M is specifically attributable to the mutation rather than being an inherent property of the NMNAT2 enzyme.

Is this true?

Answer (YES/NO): NO